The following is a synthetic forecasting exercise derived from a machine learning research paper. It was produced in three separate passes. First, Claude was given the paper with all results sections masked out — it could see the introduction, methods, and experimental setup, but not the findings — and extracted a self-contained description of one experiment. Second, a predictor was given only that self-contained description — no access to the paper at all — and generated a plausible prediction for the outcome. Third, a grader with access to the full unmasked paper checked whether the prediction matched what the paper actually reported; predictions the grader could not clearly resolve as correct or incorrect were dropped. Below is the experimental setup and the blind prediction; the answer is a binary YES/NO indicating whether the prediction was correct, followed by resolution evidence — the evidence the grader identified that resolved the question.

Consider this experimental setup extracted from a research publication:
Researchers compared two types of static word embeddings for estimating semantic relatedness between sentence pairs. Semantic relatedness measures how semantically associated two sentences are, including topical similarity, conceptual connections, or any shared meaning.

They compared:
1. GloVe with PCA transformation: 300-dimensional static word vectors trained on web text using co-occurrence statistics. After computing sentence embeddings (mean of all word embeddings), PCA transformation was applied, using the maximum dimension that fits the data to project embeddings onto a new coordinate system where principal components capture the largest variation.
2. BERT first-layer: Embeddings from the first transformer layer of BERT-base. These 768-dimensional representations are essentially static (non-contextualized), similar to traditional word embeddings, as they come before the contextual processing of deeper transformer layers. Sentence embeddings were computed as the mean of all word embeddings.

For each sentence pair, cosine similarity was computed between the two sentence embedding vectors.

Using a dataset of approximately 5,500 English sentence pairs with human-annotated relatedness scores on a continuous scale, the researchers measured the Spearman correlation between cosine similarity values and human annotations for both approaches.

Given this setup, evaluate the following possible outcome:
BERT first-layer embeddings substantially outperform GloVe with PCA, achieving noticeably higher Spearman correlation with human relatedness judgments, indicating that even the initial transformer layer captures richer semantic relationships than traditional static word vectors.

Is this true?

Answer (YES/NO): NO